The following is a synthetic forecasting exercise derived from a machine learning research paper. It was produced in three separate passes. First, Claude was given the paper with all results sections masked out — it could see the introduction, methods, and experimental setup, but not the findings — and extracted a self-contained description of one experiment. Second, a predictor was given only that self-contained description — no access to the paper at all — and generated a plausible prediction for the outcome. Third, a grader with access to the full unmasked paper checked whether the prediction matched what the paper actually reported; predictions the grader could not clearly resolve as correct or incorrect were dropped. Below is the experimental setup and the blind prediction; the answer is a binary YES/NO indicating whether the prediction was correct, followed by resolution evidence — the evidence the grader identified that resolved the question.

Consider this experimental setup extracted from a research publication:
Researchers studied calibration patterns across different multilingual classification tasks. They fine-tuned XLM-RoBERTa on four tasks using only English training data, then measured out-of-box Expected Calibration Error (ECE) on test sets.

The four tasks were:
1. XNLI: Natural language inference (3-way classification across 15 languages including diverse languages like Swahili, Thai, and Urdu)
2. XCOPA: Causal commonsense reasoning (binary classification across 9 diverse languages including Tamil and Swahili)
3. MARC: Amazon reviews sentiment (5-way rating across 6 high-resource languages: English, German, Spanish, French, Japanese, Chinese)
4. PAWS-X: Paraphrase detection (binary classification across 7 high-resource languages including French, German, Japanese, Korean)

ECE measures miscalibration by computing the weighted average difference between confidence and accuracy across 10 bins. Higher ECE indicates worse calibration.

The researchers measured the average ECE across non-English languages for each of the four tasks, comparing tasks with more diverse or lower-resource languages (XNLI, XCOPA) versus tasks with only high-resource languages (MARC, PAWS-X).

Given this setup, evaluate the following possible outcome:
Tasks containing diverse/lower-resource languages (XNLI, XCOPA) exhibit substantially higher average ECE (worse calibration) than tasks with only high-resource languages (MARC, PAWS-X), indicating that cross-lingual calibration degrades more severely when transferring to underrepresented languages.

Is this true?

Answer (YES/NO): YES